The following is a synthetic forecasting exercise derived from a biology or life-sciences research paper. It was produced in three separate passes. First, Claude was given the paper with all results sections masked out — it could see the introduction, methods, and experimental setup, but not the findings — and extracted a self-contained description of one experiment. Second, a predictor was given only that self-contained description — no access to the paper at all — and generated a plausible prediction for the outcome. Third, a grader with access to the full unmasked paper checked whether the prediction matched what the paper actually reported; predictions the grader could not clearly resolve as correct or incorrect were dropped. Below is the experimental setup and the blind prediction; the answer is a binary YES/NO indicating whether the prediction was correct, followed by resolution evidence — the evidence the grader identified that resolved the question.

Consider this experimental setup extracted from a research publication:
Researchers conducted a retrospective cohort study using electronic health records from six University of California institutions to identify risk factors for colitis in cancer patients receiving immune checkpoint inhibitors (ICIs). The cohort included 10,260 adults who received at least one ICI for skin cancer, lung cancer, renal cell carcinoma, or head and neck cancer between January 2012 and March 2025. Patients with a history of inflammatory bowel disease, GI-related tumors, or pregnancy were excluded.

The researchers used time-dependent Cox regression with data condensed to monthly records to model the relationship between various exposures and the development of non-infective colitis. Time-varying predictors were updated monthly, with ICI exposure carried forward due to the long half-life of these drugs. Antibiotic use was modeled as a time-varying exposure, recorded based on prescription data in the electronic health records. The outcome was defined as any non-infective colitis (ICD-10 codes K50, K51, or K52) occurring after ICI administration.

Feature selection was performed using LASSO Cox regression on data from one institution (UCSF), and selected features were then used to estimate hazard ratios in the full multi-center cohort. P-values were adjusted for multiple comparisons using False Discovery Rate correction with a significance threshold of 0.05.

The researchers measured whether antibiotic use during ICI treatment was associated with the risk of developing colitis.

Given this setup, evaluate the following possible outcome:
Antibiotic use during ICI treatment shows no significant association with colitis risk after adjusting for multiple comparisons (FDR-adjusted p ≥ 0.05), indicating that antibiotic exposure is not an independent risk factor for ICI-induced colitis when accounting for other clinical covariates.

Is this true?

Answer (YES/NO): NO